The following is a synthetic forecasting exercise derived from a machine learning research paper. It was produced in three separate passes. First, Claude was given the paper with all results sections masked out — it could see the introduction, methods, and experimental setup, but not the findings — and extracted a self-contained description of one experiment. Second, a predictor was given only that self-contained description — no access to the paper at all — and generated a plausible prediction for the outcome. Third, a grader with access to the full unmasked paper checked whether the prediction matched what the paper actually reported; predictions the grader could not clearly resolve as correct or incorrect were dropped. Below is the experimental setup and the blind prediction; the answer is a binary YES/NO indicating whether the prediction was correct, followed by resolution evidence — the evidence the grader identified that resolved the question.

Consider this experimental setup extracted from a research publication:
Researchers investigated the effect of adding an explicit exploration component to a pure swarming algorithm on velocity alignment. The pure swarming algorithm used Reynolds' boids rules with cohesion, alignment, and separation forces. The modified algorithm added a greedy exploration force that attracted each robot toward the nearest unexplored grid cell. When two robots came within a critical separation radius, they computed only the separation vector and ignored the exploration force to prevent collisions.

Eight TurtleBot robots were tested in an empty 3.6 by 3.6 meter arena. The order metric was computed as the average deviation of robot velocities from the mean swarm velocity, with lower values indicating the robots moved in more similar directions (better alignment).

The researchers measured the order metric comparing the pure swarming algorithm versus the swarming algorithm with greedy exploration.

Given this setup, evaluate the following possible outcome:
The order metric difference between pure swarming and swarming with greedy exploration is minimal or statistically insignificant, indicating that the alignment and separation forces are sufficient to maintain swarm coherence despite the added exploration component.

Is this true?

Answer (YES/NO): YES